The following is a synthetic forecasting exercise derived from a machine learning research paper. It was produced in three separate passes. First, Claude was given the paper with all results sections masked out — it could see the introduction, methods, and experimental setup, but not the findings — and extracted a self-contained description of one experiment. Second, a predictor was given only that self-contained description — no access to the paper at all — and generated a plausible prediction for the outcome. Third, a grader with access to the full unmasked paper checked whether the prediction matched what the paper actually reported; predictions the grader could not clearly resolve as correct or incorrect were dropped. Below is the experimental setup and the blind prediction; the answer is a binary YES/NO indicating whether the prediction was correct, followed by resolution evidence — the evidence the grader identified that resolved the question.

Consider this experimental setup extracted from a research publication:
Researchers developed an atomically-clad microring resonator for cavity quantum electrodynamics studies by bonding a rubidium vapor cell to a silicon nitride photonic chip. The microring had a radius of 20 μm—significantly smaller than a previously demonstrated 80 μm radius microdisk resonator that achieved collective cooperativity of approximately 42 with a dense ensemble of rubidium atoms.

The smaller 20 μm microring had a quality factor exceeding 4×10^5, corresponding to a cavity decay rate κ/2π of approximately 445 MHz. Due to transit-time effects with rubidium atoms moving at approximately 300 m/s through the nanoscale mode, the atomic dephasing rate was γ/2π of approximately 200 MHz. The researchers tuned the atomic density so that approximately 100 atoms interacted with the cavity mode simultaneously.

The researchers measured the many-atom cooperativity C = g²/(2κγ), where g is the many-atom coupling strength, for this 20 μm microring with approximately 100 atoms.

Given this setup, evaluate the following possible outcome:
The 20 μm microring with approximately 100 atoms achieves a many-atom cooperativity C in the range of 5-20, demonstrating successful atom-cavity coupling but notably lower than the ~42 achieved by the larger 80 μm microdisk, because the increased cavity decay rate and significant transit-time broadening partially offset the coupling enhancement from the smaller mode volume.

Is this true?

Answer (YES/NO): YES